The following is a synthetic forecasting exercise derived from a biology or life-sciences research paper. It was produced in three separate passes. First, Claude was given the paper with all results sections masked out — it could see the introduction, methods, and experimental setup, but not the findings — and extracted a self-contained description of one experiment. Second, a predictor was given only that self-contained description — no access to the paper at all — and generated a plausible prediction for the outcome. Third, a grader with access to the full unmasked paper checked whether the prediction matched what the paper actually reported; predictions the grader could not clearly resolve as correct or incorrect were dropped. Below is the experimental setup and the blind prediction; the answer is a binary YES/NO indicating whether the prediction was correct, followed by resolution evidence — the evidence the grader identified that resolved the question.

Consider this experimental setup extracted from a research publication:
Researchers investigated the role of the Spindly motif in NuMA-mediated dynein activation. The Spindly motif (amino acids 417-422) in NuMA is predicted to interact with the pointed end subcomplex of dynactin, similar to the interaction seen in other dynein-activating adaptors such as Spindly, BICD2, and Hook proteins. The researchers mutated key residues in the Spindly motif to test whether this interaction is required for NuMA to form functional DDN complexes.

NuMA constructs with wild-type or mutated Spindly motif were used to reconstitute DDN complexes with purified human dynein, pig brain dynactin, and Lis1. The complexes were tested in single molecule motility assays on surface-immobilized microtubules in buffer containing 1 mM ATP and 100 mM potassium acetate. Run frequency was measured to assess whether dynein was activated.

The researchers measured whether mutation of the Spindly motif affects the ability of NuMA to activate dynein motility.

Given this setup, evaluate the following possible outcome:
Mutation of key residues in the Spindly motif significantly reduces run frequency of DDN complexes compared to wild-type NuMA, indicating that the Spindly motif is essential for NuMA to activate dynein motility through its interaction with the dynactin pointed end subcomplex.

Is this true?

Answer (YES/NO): YES